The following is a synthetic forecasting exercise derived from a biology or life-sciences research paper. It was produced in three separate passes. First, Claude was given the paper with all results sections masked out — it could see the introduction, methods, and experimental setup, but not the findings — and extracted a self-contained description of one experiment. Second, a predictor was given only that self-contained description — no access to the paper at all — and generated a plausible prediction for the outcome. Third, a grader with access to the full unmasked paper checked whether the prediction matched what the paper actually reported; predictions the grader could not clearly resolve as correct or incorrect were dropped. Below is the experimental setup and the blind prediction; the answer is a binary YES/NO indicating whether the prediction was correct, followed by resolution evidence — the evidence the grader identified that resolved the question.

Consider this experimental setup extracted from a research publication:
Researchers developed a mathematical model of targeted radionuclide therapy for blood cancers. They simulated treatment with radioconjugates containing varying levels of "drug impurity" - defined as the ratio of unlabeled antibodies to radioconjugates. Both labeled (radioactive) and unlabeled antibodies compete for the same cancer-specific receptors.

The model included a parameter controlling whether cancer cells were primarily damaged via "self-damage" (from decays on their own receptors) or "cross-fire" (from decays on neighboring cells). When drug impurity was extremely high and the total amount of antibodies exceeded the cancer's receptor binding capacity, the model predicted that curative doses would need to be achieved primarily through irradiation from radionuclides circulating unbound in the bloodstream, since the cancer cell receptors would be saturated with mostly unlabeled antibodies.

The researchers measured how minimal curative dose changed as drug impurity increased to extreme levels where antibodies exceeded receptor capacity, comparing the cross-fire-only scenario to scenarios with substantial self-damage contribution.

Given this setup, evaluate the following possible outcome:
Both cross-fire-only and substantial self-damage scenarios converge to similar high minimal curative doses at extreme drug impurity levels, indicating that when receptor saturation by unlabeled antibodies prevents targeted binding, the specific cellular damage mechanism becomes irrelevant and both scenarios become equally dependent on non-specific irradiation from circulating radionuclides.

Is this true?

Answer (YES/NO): YES